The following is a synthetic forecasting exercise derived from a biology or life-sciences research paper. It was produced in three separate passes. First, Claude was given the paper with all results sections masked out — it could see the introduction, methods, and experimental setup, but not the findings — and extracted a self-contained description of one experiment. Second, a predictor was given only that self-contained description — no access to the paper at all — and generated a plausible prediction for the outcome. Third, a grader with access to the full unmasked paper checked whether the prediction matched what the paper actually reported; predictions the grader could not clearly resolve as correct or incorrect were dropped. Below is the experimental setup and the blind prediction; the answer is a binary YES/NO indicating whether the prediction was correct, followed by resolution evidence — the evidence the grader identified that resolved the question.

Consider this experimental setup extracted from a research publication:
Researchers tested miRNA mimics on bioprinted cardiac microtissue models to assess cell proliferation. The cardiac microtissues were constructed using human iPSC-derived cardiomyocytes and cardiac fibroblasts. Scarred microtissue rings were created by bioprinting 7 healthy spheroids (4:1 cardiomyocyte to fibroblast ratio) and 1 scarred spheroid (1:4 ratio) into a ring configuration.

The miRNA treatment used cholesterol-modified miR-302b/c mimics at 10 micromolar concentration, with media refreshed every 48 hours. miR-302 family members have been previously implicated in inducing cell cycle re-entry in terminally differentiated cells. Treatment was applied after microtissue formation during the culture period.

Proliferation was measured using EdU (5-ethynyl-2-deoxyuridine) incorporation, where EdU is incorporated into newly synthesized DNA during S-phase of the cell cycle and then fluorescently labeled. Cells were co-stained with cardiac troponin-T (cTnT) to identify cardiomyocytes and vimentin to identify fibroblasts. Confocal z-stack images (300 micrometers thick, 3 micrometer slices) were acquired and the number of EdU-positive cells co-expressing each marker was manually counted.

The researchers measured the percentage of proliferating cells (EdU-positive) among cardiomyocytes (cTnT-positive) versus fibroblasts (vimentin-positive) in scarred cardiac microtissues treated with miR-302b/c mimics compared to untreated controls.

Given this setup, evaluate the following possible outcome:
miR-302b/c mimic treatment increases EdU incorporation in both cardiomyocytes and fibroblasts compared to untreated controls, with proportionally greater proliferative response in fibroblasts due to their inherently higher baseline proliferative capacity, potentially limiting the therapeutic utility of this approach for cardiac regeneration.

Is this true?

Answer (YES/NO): NO